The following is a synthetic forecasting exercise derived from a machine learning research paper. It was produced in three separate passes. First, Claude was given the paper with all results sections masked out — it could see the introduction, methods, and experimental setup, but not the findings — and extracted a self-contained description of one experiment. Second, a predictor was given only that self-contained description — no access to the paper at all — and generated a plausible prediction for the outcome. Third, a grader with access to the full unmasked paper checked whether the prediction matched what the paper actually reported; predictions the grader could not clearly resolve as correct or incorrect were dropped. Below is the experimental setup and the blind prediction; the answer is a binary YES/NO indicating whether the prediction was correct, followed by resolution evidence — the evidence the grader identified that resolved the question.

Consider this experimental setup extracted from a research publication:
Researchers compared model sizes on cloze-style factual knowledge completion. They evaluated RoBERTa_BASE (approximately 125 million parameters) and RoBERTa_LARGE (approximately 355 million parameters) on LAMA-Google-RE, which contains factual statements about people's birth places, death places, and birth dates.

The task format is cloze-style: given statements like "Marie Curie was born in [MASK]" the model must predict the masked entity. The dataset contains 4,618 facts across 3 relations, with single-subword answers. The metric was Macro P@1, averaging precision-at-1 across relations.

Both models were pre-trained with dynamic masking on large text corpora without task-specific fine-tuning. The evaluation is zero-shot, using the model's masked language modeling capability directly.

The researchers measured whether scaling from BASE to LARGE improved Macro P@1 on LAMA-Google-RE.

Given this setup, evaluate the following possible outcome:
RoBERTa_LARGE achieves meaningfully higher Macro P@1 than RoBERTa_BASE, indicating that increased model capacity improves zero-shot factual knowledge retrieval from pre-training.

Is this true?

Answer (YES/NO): NO